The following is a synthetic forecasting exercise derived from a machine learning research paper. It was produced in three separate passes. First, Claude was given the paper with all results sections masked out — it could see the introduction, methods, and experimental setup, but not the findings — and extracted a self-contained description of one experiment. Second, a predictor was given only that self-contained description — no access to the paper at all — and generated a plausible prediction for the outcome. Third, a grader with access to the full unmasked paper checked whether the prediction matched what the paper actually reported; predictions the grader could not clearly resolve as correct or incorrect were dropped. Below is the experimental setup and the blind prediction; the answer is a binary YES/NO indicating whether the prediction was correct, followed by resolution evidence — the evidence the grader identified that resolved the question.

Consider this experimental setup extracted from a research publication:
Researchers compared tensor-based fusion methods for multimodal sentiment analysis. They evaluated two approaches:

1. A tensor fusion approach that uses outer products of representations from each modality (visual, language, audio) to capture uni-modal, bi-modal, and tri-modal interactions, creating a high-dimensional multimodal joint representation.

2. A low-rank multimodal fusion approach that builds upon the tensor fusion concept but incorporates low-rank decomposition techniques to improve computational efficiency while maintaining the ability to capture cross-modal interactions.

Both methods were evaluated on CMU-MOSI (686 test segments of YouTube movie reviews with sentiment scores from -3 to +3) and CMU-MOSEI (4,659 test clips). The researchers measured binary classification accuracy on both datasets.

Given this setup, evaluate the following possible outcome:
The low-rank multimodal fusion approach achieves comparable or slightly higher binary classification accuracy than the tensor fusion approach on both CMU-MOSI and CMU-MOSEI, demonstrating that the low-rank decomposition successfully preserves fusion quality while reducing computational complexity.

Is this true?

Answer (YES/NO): NO